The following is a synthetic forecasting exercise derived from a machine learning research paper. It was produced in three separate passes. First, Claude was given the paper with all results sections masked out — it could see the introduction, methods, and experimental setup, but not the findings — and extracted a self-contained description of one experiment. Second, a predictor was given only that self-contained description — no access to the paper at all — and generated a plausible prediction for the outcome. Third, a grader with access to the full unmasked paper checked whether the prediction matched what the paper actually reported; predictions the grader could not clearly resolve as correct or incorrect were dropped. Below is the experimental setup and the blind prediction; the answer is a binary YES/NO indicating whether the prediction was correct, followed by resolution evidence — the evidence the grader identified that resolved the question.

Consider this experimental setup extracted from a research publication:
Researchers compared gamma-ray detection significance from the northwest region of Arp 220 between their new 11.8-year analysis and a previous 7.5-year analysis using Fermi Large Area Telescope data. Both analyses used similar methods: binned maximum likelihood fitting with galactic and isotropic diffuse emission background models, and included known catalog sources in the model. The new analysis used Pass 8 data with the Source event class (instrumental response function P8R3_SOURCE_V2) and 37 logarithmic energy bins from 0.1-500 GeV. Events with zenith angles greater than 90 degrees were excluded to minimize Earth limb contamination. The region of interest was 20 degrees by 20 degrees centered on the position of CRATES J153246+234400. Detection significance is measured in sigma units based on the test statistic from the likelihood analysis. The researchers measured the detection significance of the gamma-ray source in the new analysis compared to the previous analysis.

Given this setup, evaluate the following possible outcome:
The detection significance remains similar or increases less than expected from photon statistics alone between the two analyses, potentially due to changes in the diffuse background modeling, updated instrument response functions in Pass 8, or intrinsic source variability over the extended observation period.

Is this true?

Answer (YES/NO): NO